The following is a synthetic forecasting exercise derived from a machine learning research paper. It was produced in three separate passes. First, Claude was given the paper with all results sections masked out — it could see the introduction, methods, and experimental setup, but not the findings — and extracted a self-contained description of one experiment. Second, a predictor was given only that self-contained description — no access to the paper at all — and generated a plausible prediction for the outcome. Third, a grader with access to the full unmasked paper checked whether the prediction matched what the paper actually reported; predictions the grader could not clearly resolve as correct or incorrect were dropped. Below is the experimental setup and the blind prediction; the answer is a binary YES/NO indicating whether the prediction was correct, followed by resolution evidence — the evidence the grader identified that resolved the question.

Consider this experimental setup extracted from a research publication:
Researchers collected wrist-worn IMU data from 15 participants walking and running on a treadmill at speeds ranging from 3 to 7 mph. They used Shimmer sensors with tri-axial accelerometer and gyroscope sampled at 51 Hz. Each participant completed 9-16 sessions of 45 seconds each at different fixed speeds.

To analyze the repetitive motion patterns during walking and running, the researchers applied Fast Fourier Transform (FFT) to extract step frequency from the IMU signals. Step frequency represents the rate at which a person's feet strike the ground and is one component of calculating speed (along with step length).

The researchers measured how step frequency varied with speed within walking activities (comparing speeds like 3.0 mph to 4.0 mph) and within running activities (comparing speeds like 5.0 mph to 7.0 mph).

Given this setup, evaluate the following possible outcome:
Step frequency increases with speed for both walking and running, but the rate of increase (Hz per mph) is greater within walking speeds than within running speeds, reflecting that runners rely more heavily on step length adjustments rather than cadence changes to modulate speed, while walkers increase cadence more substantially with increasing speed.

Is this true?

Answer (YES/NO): NO